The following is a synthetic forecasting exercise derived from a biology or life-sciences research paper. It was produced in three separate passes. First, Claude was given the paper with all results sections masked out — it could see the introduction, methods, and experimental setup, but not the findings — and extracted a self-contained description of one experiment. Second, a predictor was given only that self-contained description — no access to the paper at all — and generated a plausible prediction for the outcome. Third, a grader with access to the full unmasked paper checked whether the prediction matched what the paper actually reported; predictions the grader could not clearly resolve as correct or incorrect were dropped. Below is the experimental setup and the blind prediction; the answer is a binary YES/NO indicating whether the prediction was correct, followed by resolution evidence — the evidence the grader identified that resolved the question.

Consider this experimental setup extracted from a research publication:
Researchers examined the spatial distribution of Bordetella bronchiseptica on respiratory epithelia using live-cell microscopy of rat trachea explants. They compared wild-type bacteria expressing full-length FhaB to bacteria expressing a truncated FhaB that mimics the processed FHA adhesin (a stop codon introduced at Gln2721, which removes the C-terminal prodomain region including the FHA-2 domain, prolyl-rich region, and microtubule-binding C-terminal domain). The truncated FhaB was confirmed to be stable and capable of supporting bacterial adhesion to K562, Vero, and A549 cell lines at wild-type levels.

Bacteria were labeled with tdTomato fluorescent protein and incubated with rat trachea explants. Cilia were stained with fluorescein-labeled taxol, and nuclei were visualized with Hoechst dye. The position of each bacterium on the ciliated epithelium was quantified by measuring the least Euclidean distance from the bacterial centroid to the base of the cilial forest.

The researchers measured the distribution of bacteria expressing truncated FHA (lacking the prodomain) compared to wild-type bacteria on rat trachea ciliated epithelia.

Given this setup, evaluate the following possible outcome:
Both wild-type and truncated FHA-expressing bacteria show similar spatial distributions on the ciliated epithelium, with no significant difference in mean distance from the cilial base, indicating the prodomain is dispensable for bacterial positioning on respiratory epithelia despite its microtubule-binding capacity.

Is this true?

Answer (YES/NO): NO